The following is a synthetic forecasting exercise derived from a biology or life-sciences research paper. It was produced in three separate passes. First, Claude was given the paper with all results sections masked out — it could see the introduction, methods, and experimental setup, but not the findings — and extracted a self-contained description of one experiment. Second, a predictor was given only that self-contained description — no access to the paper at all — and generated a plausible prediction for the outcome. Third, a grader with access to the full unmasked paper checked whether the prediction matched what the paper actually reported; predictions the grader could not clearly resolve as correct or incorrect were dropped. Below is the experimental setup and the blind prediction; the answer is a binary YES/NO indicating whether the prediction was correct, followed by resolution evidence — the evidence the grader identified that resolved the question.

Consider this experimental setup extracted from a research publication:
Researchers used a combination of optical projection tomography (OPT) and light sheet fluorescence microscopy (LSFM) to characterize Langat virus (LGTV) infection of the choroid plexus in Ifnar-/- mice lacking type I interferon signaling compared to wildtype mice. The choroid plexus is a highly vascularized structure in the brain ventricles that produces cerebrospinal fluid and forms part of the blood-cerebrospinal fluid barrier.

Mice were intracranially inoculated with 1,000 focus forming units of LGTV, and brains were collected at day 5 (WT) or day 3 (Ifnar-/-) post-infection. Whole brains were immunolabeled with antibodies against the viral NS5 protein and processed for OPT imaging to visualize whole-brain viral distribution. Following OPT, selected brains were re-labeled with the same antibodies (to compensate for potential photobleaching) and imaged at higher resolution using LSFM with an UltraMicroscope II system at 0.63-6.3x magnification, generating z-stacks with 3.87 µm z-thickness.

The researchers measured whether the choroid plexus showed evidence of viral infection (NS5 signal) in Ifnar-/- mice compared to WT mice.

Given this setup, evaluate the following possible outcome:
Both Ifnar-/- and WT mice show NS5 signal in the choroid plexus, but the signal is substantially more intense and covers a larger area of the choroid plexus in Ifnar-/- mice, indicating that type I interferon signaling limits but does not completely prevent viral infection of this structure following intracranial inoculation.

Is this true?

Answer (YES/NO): NO